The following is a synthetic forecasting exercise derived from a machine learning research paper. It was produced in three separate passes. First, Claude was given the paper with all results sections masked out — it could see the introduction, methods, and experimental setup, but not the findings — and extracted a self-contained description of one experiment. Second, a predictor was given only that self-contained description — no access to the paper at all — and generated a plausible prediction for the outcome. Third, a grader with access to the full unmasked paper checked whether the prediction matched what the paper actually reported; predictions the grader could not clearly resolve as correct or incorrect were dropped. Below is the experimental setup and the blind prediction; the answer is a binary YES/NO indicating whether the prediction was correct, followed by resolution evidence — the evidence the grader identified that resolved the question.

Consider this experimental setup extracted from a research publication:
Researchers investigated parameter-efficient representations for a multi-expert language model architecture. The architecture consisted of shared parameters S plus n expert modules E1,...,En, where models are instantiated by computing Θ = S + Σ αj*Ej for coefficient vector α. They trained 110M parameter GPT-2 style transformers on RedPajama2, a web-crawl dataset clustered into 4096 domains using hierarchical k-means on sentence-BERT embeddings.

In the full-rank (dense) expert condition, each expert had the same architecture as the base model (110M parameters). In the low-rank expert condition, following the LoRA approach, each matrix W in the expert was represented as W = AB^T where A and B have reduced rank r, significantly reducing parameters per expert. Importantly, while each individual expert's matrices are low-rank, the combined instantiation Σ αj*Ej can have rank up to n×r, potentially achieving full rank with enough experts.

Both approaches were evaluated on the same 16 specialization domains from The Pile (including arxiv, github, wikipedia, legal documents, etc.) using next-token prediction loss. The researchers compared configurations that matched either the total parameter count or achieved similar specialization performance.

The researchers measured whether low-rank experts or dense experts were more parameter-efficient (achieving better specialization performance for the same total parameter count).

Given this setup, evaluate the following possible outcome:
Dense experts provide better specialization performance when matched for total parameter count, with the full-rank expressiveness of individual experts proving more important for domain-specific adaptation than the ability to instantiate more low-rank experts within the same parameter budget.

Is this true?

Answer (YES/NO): NO